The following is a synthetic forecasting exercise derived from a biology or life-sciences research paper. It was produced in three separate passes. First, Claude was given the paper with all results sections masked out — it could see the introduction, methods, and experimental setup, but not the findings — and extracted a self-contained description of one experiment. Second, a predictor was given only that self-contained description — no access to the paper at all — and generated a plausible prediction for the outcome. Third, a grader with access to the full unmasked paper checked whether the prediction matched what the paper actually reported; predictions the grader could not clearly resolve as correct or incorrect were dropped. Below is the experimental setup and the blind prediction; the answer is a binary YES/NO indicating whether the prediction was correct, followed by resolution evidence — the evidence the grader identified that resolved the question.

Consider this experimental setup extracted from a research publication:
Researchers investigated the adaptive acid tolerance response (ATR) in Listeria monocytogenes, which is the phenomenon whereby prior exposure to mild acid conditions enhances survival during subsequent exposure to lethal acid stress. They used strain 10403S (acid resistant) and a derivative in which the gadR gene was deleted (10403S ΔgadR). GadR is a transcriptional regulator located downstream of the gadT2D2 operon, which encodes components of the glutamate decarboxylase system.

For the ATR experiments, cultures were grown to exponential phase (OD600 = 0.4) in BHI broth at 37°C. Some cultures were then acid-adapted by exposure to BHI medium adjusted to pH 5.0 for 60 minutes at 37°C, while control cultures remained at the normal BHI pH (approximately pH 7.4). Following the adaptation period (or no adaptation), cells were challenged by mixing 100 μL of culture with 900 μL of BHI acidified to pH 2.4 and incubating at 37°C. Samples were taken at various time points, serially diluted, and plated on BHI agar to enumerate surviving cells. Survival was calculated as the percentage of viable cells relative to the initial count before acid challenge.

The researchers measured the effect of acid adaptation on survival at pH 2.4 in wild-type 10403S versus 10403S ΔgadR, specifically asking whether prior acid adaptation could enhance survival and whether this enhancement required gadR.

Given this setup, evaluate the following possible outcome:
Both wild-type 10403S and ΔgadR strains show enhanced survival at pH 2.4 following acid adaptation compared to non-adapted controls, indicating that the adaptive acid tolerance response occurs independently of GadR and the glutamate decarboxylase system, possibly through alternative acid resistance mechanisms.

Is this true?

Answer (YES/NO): NO